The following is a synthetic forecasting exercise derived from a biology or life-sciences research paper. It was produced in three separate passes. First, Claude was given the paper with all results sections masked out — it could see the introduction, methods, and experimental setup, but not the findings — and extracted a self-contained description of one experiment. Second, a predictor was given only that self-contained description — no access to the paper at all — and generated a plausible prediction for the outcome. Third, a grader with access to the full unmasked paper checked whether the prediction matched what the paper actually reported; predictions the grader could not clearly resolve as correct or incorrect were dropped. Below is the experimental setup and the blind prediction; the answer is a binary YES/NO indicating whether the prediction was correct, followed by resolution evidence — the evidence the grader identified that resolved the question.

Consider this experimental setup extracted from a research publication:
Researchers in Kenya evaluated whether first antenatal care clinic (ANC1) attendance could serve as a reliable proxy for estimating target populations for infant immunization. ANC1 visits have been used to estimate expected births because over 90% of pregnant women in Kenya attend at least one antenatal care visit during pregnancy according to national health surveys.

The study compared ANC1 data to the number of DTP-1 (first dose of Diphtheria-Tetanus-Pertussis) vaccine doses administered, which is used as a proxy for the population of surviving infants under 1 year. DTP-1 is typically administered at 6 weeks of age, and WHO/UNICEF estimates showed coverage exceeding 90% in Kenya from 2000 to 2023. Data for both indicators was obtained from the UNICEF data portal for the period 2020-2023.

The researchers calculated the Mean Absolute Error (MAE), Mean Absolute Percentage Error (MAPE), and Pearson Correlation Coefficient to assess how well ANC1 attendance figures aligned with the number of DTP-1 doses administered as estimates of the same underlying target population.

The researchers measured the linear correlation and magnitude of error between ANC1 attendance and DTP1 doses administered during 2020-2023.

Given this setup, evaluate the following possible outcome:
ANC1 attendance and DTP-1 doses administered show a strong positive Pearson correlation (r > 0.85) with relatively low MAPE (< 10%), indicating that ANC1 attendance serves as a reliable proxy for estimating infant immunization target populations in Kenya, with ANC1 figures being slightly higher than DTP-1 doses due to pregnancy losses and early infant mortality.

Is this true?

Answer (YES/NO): NO